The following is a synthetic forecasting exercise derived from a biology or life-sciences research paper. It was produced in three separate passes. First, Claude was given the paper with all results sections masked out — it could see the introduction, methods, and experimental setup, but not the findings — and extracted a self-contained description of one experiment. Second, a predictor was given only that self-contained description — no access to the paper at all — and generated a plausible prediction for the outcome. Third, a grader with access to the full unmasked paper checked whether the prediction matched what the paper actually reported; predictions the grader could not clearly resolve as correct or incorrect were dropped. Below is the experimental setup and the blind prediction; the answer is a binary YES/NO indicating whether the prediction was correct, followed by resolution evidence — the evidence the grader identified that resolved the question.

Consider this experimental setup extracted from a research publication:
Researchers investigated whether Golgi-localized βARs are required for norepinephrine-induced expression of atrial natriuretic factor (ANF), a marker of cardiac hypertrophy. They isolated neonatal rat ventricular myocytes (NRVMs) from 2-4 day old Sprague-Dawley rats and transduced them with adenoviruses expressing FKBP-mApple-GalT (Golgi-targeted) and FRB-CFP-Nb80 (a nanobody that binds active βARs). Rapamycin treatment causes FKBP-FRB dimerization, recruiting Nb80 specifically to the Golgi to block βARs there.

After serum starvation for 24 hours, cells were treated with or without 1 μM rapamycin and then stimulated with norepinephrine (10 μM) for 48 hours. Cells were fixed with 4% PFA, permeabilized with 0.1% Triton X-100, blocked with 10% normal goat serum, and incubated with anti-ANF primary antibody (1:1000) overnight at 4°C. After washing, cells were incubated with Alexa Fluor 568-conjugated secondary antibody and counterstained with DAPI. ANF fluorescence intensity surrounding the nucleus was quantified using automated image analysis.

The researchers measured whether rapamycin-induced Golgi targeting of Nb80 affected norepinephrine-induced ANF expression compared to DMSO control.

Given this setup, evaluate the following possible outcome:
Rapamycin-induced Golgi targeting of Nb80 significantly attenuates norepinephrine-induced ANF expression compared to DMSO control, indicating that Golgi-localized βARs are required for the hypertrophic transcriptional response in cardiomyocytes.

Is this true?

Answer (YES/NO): YES